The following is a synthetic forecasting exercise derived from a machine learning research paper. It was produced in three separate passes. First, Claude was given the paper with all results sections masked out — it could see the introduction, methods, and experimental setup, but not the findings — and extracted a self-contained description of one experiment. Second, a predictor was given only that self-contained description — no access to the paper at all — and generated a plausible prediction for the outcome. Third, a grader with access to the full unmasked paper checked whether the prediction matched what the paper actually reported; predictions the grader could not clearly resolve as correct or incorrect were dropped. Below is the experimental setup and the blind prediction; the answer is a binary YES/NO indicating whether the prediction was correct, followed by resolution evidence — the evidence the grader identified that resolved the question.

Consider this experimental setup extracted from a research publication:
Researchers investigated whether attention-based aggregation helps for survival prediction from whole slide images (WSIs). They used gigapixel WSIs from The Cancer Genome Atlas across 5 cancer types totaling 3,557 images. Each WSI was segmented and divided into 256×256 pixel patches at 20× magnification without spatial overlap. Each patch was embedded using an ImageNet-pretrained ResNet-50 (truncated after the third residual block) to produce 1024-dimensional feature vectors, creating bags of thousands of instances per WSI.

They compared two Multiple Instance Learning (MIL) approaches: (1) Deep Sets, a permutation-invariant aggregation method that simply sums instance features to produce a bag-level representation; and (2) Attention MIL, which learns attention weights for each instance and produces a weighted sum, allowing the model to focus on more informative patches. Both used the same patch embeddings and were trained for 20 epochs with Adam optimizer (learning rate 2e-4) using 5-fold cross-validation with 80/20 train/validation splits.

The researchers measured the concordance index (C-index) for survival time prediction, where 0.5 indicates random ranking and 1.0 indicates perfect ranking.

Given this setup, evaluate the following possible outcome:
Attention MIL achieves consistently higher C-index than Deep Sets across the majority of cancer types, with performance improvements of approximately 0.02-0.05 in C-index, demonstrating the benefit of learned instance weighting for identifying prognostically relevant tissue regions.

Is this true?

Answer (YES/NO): NO